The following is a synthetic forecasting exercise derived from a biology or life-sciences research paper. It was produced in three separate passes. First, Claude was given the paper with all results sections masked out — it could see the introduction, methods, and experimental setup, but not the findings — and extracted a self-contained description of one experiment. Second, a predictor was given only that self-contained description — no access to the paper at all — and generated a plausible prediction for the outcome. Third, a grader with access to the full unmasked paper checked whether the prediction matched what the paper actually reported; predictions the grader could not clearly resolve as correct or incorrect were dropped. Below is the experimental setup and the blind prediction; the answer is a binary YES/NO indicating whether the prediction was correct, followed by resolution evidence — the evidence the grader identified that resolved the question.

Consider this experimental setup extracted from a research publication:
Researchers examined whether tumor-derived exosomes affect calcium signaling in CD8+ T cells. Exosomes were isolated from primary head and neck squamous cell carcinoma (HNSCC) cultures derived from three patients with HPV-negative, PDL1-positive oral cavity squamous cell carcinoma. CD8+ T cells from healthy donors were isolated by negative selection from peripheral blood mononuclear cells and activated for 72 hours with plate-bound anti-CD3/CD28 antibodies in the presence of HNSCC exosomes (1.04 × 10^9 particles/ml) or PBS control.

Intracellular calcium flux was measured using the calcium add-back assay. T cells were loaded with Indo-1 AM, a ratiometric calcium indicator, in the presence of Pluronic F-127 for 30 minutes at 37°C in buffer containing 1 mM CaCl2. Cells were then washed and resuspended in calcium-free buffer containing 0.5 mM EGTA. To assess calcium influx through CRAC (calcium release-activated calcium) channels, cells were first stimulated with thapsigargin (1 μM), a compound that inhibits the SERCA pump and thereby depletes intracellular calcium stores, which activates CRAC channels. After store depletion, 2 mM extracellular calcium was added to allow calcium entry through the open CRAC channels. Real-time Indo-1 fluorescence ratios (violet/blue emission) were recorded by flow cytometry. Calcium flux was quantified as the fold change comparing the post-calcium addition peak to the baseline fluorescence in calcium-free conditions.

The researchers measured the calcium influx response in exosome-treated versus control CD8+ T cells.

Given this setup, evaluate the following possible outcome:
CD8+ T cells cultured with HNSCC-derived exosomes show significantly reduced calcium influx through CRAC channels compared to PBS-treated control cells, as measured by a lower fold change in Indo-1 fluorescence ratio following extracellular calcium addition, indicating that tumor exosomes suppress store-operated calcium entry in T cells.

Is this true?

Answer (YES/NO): YES